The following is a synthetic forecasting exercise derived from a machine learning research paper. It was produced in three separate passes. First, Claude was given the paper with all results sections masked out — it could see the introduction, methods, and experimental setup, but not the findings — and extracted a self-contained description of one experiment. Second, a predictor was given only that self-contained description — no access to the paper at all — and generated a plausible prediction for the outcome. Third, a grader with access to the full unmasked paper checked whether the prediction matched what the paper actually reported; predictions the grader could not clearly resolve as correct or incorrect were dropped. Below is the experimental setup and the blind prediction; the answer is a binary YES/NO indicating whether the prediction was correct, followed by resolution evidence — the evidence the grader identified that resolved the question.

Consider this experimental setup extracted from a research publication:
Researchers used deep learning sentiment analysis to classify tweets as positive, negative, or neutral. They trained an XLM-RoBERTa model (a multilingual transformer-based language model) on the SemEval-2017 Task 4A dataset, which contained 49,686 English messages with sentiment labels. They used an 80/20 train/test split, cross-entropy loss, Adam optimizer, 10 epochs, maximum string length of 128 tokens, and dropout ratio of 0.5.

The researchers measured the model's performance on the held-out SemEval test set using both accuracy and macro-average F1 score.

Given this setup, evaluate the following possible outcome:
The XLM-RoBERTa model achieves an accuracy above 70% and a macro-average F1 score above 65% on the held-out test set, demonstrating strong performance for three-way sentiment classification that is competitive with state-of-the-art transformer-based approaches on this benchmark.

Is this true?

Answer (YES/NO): YES